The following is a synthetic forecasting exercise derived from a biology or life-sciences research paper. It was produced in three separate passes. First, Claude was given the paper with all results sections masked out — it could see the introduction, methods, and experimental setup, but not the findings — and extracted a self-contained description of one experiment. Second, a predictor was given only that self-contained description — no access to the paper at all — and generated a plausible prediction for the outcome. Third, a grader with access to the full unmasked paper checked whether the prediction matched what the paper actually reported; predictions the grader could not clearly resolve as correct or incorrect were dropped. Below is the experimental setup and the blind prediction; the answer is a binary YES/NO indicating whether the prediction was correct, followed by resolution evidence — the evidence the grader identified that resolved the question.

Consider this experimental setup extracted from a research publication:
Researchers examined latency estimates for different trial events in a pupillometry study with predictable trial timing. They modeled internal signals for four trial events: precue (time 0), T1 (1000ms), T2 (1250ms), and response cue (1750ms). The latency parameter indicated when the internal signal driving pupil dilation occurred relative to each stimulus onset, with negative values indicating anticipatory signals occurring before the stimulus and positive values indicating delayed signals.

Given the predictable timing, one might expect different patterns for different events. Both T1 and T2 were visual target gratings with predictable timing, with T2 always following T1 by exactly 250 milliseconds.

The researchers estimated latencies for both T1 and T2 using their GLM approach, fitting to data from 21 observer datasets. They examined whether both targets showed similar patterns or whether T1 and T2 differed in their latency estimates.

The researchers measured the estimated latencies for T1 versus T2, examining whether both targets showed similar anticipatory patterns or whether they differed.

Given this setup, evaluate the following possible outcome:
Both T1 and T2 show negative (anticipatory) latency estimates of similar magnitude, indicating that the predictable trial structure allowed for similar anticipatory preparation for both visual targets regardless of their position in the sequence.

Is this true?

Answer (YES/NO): NO